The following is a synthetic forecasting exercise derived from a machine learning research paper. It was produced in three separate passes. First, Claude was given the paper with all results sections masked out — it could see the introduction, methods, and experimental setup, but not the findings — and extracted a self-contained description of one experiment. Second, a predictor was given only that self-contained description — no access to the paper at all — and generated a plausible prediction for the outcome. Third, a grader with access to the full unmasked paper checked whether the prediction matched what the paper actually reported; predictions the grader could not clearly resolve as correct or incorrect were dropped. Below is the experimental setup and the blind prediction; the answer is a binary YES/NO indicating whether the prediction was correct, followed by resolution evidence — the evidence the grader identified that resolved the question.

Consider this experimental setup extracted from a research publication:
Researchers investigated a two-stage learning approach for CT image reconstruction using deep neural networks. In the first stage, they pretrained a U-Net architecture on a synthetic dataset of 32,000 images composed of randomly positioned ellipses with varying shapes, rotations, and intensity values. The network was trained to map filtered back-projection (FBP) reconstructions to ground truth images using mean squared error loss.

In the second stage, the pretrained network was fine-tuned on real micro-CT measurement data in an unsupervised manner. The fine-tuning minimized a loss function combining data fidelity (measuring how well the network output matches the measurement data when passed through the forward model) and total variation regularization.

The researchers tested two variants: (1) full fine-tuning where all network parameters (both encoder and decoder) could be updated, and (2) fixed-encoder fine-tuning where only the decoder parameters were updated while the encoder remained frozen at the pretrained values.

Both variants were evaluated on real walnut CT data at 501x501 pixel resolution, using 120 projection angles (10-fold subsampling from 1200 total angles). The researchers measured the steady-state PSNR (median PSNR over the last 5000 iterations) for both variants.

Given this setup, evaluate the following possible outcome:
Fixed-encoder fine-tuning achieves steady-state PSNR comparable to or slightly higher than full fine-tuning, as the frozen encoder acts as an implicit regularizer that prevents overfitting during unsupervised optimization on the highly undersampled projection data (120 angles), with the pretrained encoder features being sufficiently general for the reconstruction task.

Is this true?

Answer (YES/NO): YES